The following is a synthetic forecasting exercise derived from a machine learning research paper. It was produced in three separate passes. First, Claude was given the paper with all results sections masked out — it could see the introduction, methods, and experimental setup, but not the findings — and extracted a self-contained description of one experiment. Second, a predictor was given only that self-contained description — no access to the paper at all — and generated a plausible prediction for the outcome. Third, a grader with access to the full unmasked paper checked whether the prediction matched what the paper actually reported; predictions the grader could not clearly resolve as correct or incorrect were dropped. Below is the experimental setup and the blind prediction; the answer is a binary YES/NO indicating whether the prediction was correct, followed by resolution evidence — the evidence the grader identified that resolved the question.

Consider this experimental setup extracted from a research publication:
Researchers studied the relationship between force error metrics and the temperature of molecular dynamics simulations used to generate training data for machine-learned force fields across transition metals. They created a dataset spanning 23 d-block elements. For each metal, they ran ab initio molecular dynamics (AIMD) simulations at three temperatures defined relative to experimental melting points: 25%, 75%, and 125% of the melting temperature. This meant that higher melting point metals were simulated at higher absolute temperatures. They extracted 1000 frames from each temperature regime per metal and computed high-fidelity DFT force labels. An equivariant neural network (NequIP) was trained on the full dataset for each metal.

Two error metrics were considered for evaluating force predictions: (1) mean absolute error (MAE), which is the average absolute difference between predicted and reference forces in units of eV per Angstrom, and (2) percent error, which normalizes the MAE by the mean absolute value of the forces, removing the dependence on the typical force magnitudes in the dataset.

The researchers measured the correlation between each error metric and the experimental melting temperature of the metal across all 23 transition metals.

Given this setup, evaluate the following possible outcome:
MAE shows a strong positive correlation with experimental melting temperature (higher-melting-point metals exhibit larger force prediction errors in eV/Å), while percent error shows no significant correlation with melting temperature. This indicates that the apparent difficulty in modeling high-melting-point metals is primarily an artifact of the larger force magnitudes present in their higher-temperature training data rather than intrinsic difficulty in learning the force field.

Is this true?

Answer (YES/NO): YES